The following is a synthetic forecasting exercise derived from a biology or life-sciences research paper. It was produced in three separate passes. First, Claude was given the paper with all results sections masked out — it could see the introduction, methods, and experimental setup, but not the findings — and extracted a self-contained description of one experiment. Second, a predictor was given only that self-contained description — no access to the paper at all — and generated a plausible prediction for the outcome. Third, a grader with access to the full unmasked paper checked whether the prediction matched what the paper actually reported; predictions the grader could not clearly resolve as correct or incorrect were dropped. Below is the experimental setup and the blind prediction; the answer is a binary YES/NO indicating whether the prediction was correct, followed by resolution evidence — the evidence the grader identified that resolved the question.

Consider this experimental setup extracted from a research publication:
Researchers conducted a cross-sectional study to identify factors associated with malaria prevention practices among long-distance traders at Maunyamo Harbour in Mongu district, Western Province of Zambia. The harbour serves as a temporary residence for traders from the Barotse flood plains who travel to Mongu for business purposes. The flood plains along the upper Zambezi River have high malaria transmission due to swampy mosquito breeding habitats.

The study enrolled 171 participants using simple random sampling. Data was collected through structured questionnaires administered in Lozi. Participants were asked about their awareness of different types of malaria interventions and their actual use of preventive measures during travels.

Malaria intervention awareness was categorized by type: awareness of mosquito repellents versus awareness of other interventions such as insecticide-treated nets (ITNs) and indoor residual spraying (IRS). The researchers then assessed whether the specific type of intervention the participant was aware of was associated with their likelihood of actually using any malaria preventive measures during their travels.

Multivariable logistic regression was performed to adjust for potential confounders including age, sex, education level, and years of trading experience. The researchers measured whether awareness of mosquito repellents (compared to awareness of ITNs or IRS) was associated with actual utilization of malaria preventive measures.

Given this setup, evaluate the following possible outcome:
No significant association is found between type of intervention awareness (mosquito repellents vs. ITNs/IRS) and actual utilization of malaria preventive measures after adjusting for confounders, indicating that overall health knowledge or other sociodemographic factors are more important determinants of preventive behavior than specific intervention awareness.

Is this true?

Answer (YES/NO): NO